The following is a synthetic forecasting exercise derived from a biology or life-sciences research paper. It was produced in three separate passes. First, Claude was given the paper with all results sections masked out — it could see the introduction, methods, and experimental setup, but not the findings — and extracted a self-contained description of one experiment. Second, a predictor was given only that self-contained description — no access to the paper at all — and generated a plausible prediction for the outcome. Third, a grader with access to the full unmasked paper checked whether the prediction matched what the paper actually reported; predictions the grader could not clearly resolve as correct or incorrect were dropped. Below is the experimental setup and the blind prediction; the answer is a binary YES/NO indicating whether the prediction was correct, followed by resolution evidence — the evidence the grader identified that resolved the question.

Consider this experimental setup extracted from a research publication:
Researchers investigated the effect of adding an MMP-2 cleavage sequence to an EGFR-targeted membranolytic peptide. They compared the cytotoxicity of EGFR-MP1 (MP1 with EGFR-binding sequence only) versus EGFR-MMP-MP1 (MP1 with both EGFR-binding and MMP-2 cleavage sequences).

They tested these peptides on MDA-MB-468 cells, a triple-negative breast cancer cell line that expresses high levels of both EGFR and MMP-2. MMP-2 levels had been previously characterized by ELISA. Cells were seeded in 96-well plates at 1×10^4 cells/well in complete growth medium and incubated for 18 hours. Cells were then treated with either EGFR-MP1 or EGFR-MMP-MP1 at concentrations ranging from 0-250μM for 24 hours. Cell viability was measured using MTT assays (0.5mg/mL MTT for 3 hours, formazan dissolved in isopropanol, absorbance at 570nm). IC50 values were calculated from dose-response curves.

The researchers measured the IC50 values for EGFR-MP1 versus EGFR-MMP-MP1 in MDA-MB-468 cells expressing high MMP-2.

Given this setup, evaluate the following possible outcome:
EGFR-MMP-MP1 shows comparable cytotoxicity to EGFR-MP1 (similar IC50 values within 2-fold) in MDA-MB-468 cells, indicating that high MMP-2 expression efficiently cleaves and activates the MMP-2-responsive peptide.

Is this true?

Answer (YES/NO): NO